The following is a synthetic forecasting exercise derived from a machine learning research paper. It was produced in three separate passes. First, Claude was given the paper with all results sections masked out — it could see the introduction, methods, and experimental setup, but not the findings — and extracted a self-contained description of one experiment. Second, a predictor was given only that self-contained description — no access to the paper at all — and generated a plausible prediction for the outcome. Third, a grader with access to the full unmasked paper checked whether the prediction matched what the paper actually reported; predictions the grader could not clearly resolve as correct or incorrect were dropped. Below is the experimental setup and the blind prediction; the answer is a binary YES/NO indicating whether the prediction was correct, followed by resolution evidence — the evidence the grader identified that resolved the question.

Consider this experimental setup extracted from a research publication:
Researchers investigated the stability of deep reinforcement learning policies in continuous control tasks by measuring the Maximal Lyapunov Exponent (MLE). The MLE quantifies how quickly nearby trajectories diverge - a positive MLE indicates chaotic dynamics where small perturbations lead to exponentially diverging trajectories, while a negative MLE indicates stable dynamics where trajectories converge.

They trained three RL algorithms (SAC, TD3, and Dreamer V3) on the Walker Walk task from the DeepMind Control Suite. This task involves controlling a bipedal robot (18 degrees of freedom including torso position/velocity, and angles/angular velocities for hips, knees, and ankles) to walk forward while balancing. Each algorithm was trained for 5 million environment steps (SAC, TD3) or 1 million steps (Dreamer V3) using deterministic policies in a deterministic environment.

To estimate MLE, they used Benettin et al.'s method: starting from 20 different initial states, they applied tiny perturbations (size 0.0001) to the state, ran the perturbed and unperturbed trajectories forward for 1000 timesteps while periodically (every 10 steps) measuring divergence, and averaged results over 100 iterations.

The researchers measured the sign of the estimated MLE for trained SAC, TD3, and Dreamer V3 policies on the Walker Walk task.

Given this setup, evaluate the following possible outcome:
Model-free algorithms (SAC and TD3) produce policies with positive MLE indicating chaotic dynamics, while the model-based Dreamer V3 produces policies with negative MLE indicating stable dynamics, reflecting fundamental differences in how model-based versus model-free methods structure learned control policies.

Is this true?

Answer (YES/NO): NO